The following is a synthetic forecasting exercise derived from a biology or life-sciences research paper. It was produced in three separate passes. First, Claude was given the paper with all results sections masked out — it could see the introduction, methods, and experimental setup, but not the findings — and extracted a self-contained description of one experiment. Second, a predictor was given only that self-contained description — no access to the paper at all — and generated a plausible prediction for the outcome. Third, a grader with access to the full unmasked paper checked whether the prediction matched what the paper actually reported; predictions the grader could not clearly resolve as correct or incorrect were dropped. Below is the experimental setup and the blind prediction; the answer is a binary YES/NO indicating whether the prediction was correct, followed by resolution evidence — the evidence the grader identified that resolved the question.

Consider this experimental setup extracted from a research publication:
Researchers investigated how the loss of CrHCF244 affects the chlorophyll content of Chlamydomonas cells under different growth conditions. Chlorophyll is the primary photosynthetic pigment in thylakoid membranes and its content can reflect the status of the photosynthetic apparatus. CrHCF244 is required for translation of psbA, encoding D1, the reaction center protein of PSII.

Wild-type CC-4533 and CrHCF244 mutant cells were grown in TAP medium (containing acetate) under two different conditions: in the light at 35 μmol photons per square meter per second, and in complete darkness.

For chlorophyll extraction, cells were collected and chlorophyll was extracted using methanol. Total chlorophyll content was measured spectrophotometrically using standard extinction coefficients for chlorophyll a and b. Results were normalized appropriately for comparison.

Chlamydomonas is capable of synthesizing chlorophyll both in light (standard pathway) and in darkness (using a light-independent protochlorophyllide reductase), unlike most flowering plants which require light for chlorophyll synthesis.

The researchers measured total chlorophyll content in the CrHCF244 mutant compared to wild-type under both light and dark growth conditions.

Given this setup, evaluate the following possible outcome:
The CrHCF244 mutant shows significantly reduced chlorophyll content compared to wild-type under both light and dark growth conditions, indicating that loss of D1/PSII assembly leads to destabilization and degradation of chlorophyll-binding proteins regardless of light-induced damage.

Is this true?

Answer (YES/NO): NO